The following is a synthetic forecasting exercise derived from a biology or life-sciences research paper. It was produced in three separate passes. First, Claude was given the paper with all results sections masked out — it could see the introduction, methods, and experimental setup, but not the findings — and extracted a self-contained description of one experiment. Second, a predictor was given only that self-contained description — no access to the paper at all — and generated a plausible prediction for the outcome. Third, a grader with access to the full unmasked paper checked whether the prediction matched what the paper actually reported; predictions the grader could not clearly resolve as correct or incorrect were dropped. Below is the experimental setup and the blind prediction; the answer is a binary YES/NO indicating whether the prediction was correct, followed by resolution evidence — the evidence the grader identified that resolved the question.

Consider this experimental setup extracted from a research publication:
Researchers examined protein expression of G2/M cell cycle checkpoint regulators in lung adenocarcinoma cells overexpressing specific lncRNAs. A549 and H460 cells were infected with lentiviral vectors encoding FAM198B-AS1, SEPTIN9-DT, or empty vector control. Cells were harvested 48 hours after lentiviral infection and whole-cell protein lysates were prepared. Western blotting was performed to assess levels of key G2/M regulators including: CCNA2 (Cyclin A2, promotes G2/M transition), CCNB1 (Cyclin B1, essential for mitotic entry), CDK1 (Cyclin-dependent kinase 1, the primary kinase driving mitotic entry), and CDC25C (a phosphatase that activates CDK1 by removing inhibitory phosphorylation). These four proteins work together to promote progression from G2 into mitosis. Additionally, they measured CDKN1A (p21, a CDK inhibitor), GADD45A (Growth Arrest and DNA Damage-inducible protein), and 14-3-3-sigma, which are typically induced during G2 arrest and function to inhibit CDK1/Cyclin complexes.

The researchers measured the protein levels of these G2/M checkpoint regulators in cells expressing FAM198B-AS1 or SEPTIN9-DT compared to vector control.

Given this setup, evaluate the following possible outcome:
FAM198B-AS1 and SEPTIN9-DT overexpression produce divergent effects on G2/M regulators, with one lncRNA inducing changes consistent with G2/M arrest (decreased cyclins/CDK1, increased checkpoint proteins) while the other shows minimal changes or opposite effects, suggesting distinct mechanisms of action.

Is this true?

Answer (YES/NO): NO